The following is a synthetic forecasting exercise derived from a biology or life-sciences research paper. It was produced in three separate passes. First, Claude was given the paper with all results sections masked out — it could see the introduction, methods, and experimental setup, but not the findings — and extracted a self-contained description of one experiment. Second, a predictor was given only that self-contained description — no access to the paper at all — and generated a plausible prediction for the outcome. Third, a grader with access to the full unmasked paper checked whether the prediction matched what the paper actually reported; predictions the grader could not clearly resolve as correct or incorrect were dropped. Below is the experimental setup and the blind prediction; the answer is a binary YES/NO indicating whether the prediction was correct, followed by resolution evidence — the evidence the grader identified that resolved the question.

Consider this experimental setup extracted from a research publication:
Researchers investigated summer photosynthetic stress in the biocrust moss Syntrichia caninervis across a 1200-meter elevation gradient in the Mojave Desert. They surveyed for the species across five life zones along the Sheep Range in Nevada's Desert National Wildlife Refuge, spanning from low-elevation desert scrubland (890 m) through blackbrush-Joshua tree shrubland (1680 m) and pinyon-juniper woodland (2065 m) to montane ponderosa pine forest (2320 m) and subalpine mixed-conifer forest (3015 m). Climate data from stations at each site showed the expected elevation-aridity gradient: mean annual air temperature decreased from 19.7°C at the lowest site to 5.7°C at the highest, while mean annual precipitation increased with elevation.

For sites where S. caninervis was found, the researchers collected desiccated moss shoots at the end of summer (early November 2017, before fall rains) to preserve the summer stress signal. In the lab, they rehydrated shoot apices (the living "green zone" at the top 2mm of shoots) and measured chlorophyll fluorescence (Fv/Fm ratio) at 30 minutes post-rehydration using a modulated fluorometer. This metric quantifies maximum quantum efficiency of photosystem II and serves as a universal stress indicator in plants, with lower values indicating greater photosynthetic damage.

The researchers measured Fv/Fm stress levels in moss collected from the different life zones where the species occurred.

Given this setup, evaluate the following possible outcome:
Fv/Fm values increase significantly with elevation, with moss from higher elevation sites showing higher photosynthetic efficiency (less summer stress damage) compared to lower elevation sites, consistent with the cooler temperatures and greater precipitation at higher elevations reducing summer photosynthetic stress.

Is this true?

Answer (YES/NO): NO